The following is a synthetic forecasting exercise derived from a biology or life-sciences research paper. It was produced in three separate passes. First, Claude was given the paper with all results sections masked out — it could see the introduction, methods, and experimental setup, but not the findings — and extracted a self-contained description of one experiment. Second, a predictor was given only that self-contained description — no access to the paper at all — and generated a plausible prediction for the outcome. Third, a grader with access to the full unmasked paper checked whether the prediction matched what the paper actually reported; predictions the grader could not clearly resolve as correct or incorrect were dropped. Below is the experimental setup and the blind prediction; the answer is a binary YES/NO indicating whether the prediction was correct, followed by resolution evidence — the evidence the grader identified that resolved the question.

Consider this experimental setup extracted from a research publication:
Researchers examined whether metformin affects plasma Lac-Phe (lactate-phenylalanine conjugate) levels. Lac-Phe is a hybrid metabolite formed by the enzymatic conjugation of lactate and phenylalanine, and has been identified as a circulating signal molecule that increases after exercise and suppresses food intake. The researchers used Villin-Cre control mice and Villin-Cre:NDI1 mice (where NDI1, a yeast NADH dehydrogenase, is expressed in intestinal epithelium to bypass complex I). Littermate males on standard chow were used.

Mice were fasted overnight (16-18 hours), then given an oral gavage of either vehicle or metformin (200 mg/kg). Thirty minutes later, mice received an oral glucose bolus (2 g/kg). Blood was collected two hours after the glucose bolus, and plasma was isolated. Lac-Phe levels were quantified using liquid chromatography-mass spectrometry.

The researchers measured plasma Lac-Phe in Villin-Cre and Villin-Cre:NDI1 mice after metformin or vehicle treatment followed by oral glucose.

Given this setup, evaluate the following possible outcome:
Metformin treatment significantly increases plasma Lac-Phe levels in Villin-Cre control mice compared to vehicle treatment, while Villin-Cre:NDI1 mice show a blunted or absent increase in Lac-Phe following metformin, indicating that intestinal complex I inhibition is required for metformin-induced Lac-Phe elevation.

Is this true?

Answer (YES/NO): YES